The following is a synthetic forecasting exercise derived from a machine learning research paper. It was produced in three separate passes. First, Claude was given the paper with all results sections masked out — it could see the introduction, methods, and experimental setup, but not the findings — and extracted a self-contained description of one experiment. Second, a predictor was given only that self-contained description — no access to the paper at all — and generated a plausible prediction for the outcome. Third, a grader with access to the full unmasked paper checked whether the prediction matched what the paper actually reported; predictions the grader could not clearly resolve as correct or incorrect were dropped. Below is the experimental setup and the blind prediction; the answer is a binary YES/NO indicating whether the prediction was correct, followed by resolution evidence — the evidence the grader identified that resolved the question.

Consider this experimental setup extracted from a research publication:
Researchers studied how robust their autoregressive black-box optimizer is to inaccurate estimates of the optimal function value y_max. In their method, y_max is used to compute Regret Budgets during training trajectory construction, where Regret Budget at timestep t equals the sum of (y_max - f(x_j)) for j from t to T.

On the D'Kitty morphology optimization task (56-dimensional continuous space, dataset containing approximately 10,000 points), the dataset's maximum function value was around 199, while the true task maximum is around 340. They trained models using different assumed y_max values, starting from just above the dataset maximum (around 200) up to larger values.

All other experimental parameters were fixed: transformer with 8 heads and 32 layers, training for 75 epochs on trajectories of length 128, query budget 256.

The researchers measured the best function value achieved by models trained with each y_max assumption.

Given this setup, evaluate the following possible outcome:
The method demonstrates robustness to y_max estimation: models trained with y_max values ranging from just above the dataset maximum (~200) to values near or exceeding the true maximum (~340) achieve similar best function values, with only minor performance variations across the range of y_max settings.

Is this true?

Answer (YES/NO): NO